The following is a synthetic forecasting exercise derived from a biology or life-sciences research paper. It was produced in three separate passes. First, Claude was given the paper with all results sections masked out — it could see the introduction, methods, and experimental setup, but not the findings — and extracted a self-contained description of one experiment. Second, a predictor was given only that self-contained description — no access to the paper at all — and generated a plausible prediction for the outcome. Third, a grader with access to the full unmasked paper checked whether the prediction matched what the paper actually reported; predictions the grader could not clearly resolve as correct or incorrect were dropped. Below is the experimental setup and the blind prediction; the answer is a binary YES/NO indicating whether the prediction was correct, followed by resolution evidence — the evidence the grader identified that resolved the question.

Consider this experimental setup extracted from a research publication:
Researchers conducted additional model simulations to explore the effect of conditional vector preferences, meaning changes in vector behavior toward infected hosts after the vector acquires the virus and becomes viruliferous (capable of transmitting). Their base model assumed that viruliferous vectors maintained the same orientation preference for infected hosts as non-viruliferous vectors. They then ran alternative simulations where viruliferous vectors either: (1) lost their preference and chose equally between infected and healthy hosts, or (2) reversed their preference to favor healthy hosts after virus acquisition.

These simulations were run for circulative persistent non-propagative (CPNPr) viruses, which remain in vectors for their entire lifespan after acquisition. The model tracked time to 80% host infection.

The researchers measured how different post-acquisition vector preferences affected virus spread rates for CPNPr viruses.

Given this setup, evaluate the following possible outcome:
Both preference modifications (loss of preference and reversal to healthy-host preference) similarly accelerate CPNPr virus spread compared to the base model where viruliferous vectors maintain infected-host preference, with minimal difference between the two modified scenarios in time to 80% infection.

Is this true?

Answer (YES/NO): NO